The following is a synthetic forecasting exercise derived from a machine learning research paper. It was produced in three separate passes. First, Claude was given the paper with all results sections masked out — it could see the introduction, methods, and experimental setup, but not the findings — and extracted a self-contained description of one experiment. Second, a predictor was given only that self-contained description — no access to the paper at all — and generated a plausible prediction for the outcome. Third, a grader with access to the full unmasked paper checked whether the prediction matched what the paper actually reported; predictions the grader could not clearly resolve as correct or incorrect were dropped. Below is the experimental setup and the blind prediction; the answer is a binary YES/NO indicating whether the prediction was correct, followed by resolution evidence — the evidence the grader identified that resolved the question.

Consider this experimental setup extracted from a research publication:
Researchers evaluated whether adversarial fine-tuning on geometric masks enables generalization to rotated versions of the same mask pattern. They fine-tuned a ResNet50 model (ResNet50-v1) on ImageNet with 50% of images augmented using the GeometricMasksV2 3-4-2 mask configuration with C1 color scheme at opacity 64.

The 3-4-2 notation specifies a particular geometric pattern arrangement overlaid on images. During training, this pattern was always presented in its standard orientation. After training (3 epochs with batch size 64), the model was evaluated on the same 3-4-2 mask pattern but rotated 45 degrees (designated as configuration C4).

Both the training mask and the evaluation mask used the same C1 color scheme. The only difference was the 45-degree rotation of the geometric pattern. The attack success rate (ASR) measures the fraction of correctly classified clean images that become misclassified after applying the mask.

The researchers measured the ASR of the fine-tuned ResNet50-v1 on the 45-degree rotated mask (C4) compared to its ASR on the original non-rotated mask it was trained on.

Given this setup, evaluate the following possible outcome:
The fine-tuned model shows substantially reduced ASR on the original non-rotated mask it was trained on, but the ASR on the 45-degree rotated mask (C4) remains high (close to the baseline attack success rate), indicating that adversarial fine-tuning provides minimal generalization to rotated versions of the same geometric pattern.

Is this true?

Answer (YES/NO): NO